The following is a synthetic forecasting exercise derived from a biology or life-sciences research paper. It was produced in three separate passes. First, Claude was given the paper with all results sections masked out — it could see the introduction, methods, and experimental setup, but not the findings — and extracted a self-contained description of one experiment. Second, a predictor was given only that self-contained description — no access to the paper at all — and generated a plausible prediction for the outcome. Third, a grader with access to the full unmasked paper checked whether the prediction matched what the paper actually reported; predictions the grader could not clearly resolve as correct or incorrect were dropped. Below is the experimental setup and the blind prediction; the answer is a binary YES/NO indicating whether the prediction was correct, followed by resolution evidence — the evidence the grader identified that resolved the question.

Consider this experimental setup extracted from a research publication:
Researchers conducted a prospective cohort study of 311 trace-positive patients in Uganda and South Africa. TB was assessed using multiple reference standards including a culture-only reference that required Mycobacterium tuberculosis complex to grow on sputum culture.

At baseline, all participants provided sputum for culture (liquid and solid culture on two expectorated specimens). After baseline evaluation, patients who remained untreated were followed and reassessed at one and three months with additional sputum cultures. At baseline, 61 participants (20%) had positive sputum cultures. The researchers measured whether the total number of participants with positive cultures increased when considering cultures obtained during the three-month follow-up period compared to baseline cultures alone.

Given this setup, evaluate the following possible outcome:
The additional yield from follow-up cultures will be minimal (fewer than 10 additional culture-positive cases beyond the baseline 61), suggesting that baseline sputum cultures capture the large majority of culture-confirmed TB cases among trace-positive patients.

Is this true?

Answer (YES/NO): YES